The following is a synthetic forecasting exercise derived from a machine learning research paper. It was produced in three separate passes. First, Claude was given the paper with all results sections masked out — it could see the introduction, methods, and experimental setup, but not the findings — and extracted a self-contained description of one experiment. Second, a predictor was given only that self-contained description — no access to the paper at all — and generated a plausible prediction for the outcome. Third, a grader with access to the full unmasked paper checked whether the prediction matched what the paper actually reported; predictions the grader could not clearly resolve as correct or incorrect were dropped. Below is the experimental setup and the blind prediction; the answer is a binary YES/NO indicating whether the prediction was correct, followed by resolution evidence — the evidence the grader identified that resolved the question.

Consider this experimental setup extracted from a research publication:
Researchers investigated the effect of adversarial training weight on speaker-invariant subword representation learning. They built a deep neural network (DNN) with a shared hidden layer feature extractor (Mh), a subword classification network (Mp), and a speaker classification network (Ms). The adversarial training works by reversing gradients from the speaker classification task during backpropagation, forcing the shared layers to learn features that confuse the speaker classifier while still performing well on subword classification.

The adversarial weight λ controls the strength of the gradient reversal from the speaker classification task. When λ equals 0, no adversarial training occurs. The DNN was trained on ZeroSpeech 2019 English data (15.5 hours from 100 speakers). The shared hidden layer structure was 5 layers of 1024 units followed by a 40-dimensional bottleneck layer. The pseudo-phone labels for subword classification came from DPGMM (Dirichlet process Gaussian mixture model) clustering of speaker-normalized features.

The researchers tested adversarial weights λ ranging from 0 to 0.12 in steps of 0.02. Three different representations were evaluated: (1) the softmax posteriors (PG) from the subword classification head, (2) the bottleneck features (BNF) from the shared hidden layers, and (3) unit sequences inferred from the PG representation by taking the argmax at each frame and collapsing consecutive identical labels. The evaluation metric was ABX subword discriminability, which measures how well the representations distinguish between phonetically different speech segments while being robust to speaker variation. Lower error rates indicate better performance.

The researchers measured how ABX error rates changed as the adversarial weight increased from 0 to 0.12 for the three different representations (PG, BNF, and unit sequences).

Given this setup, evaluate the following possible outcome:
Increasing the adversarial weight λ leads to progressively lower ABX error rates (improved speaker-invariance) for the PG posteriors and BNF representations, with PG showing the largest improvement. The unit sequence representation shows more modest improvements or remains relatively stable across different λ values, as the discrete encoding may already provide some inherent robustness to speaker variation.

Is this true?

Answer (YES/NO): NO